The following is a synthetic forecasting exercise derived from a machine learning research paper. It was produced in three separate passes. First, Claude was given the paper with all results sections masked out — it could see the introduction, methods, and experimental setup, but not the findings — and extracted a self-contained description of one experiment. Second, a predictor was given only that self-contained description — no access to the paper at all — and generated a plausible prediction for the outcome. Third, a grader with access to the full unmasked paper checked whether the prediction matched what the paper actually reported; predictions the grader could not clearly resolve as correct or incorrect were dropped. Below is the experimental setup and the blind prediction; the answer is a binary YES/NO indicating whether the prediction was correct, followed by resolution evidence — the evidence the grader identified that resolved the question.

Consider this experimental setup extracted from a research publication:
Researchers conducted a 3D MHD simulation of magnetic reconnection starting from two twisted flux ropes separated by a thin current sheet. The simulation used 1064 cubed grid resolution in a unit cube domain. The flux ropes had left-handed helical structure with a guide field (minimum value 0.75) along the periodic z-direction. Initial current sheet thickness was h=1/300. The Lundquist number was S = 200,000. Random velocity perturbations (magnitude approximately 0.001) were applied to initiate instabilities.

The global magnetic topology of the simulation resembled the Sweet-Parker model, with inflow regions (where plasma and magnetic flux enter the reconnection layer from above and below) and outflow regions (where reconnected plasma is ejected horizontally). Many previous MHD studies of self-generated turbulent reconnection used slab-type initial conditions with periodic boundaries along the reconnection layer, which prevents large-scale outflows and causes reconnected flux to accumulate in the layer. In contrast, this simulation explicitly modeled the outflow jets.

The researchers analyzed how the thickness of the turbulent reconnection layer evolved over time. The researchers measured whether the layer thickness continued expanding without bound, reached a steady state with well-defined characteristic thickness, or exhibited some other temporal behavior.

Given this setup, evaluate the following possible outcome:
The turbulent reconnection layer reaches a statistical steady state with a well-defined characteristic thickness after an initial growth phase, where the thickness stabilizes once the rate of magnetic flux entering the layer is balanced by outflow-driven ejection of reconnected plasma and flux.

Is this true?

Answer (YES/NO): YES